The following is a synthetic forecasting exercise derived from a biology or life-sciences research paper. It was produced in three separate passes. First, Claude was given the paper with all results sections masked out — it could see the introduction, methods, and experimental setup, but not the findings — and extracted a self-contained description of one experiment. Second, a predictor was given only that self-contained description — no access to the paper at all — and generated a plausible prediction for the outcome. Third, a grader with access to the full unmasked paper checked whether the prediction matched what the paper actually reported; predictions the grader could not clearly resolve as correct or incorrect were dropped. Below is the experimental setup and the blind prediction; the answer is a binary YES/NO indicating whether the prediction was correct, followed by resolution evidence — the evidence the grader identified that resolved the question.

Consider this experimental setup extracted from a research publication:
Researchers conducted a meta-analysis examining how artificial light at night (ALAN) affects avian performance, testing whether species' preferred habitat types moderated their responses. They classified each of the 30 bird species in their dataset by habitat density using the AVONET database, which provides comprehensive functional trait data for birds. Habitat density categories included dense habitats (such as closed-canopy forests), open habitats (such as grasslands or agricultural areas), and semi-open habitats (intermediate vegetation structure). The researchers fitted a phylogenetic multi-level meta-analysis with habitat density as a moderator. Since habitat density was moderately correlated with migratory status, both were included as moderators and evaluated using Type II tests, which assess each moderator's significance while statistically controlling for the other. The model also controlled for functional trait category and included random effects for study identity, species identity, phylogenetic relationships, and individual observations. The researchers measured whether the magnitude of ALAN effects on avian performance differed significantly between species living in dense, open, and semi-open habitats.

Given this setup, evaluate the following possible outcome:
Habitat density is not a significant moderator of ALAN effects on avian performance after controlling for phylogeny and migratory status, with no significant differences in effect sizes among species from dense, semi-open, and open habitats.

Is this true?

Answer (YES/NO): NO